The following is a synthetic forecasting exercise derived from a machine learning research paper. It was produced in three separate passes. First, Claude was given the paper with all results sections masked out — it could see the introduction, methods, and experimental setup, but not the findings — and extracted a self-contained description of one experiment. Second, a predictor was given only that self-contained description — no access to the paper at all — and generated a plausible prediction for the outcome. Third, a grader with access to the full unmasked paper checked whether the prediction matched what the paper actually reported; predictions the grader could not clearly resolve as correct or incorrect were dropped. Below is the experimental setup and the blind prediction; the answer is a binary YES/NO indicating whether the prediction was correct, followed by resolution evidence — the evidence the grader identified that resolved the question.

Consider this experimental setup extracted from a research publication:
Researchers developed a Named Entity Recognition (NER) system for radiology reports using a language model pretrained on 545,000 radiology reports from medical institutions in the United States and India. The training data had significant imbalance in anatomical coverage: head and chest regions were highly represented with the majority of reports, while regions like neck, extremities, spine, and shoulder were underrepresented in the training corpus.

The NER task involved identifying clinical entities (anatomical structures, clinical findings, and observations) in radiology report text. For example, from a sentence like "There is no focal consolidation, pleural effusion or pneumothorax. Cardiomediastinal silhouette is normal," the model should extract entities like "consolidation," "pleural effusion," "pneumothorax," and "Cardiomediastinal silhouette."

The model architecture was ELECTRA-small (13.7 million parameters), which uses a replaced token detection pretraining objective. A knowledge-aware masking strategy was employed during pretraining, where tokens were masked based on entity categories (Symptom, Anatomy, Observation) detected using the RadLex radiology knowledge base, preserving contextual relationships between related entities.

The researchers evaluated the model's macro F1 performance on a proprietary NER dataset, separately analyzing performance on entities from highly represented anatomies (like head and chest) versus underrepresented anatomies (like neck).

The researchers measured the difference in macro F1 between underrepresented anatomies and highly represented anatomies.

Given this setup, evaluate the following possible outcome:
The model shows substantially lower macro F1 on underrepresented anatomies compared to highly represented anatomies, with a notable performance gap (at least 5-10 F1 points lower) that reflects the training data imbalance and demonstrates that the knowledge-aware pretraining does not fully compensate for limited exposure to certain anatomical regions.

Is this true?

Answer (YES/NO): NO